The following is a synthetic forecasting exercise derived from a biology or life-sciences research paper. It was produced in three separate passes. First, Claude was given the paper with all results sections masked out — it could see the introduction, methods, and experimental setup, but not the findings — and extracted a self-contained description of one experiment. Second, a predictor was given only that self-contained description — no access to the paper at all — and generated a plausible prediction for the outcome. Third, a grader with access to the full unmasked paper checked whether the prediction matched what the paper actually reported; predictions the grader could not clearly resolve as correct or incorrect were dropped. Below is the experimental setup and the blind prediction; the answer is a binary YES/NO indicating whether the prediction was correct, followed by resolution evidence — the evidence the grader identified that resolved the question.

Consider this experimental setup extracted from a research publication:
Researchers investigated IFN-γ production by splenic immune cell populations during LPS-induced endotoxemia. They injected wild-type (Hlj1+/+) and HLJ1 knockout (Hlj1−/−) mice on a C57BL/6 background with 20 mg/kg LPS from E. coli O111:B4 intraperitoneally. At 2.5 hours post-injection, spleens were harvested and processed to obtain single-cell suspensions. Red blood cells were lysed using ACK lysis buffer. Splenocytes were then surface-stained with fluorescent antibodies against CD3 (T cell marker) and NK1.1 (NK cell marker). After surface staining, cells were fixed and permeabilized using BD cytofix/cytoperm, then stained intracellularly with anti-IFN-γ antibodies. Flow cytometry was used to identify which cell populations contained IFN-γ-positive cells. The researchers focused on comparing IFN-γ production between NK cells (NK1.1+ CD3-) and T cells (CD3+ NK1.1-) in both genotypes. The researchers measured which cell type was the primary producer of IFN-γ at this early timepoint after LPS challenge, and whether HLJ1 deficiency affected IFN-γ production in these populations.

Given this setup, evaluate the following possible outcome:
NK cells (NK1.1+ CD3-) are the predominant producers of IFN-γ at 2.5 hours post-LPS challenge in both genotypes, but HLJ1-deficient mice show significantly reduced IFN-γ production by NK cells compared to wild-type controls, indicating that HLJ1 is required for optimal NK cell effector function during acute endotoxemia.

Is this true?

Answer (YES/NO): NO